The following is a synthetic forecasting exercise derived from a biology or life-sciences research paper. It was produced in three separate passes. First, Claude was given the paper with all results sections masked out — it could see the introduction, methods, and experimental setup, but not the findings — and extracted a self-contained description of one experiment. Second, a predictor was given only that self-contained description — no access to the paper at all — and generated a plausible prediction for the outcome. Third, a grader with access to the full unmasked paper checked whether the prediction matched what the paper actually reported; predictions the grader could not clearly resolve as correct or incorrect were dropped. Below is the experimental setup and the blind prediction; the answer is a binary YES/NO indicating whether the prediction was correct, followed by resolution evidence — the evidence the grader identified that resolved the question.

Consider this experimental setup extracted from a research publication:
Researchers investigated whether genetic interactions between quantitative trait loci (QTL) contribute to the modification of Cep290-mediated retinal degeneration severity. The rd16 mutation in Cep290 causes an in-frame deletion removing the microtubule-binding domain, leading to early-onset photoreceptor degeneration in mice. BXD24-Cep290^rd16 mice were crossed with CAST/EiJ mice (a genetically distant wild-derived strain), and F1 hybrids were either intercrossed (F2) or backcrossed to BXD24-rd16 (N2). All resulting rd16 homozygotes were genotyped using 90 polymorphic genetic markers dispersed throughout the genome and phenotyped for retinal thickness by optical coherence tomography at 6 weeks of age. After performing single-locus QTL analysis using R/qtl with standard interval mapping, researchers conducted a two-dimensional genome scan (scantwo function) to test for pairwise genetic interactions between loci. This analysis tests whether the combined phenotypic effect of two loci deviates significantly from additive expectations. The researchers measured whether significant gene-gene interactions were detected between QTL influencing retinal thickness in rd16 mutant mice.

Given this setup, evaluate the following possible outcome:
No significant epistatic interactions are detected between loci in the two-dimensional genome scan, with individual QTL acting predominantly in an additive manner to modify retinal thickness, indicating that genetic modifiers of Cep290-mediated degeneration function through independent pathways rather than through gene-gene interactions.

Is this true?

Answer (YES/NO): NO